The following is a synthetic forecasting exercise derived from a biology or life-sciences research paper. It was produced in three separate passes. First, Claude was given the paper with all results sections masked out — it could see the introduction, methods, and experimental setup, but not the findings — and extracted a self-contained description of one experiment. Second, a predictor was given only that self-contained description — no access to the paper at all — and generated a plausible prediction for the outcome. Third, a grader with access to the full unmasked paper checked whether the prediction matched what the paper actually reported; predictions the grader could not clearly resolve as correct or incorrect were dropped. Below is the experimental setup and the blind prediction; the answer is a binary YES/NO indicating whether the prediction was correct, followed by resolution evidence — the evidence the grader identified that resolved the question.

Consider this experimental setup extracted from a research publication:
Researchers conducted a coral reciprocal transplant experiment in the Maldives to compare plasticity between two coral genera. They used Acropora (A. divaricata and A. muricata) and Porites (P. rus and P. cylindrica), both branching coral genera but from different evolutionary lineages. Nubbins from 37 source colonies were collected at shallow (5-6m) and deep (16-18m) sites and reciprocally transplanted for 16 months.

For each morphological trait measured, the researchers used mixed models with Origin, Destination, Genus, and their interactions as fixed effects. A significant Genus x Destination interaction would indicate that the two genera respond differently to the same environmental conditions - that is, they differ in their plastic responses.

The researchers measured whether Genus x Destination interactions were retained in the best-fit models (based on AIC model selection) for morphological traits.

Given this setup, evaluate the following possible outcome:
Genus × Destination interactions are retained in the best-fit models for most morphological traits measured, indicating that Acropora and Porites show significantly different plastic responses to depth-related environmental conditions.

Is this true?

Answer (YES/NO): YES